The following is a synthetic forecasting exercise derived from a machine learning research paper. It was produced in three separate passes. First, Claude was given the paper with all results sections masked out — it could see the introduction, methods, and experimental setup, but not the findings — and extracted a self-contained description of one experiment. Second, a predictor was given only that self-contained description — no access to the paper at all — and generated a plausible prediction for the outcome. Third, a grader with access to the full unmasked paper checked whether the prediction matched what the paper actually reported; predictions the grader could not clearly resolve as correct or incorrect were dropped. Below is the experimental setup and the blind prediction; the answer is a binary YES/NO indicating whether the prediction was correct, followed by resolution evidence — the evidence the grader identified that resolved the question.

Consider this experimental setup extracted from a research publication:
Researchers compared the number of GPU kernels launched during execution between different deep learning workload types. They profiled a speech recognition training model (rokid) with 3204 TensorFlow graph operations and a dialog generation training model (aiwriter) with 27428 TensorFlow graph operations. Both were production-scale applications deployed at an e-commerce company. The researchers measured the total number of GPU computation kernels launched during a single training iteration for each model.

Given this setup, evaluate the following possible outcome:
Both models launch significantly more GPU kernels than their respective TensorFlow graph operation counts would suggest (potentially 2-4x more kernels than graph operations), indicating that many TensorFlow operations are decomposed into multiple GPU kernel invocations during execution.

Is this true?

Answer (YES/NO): NO